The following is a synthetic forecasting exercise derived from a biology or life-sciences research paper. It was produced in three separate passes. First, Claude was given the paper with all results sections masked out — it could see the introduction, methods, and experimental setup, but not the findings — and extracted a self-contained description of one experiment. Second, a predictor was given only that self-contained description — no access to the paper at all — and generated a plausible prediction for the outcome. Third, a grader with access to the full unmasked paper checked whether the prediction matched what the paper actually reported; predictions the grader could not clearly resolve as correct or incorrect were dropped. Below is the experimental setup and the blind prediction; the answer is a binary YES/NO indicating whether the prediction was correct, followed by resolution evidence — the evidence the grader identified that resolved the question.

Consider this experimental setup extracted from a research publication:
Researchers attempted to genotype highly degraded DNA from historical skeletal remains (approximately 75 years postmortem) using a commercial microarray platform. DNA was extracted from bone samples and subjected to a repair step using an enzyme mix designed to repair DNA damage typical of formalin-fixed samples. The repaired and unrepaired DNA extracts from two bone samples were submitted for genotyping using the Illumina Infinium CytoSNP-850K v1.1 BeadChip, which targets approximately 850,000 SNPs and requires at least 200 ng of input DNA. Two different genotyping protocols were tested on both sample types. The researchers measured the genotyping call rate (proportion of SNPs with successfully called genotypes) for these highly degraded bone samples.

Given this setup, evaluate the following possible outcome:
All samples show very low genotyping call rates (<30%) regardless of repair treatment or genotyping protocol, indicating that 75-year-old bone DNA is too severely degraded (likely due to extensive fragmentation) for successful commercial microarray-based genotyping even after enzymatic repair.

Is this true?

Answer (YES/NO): NO